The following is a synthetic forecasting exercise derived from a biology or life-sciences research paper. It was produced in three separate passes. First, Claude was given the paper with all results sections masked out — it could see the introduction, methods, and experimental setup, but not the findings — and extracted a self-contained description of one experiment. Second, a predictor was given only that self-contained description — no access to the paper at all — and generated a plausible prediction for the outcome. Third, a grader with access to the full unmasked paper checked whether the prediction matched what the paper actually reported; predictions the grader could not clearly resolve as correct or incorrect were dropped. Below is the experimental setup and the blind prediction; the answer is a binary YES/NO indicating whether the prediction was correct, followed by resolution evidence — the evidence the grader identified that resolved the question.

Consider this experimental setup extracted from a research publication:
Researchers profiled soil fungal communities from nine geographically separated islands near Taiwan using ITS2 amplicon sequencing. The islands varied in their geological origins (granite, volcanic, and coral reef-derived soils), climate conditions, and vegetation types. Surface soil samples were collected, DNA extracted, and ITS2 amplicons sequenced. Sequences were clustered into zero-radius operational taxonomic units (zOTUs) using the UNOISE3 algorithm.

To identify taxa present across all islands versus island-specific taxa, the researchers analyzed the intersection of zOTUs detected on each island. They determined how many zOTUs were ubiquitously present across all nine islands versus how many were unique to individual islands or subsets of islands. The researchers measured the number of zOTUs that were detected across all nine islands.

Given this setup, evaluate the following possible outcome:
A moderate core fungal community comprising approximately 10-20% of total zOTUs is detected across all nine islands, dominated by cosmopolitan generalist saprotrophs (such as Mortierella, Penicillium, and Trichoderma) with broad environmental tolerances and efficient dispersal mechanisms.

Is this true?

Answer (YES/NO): NO